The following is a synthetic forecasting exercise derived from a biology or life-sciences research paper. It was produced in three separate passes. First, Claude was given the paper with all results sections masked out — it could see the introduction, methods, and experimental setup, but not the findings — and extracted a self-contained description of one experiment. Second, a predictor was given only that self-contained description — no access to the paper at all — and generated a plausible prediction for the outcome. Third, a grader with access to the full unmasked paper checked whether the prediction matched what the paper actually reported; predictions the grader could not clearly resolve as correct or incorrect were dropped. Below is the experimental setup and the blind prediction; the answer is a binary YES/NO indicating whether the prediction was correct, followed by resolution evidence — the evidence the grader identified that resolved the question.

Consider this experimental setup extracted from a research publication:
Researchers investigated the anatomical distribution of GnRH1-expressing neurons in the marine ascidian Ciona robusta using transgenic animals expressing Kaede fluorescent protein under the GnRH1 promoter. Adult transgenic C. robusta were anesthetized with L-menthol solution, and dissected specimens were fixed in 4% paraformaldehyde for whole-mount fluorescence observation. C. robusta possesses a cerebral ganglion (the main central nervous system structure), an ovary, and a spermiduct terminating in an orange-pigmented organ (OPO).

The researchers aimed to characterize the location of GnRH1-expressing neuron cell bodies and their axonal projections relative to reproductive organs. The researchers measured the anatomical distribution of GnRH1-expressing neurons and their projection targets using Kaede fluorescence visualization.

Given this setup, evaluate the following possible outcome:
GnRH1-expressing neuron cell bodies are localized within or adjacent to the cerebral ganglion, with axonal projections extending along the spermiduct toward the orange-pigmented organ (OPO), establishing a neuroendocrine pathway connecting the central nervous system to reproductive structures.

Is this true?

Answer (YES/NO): NO